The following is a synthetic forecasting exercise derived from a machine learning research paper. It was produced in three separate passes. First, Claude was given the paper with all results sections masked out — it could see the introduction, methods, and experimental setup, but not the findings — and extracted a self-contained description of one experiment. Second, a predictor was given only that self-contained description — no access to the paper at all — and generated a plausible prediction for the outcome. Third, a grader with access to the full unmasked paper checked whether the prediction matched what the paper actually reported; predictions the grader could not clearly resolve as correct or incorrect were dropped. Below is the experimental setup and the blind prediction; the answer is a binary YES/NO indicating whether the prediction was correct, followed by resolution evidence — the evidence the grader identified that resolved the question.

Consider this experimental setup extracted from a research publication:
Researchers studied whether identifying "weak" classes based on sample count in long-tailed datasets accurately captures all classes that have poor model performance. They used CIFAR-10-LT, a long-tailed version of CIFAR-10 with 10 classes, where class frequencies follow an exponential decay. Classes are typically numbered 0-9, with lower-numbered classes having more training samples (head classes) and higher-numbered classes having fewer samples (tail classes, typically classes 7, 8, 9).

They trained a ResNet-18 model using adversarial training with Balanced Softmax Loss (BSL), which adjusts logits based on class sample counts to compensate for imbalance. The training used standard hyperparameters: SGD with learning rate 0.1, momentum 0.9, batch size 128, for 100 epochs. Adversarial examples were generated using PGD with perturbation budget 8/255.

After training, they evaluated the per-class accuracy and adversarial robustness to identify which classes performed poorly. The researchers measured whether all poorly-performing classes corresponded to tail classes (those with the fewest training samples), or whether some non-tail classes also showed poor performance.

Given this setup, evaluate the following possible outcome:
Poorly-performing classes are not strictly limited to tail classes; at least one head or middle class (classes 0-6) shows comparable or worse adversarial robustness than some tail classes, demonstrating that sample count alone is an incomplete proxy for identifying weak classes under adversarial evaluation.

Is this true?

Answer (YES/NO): YES